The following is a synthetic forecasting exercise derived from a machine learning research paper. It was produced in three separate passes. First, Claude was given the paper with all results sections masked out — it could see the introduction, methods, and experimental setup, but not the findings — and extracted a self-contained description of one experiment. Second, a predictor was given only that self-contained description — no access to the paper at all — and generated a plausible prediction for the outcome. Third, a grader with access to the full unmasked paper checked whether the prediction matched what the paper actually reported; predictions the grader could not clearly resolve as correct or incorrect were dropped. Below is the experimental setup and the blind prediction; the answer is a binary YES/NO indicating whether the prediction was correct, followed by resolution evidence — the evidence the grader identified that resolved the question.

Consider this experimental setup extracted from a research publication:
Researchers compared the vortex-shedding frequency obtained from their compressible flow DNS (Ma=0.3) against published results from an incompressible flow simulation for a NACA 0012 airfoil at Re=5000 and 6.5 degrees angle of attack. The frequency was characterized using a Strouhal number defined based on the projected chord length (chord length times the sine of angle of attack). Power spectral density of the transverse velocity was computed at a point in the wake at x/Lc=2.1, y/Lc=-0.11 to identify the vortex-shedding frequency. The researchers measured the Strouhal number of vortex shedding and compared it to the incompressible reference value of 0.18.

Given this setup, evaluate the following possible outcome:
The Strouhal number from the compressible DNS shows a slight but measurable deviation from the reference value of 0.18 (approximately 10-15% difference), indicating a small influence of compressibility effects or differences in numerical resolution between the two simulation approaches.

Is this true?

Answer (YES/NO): NO